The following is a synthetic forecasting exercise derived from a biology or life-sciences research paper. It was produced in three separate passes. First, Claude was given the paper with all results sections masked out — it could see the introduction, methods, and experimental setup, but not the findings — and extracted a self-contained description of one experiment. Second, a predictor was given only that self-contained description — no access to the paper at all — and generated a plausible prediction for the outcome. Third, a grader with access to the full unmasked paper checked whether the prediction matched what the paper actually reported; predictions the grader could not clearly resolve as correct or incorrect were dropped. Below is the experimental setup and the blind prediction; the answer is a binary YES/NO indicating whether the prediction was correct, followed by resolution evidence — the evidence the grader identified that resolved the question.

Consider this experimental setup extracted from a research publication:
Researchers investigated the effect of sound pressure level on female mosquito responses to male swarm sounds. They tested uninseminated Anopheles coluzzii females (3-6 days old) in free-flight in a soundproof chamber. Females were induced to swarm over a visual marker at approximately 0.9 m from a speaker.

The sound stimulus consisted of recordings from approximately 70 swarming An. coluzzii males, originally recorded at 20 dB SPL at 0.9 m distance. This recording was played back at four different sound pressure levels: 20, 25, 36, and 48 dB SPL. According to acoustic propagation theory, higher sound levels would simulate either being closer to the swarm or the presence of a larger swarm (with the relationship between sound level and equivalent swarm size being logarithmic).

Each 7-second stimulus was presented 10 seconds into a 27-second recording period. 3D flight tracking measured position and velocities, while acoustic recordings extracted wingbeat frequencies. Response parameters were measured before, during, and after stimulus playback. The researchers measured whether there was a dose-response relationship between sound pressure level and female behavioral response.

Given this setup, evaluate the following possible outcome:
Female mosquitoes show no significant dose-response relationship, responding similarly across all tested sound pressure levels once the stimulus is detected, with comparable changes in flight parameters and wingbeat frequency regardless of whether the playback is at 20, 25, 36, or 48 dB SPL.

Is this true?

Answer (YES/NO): NO